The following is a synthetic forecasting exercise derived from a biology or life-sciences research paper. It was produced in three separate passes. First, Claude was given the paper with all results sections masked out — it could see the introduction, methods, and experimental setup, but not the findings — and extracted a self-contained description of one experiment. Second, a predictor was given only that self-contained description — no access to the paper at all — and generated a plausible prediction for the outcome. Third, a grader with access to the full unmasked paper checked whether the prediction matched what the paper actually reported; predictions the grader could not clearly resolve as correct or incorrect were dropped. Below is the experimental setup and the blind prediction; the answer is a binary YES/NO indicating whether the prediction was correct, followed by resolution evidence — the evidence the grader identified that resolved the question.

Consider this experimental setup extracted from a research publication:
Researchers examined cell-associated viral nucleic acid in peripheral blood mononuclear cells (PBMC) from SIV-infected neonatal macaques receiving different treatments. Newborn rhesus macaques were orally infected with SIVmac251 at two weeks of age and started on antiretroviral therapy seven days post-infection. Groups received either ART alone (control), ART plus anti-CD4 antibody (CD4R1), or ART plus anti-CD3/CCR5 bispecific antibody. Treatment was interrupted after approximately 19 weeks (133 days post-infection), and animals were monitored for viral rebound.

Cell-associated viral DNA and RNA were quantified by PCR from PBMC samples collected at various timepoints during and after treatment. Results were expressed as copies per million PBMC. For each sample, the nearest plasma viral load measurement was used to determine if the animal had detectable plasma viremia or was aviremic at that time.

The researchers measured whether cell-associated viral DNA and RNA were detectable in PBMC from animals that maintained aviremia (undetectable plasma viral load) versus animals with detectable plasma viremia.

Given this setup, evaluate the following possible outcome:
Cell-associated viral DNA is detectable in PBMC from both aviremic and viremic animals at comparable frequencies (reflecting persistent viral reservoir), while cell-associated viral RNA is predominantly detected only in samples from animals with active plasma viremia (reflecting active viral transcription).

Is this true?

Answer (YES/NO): NO